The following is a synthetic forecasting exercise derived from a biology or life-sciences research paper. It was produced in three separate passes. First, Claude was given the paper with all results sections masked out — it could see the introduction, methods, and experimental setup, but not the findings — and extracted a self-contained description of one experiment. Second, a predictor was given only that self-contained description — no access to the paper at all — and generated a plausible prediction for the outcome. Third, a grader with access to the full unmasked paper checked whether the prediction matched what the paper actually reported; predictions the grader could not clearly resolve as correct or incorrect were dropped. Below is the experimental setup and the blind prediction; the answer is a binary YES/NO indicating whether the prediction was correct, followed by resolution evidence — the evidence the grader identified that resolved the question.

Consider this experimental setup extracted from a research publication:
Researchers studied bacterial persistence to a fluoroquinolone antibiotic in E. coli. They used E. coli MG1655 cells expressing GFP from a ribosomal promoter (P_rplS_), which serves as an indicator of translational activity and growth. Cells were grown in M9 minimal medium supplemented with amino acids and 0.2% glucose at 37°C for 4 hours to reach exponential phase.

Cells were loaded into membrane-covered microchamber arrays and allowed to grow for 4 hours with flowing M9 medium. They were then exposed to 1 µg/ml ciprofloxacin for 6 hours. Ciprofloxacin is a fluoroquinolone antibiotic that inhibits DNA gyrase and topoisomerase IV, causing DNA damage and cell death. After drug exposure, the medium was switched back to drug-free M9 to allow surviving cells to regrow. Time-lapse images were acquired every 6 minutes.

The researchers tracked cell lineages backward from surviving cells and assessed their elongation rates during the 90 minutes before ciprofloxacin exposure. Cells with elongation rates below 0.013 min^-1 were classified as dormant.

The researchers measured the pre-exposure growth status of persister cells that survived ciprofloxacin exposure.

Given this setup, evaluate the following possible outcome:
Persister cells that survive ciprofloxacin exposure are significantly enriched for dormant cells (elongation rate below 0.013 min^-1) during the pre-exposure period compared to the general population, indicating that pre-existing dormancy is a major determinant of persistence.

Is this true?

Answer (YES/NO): NO